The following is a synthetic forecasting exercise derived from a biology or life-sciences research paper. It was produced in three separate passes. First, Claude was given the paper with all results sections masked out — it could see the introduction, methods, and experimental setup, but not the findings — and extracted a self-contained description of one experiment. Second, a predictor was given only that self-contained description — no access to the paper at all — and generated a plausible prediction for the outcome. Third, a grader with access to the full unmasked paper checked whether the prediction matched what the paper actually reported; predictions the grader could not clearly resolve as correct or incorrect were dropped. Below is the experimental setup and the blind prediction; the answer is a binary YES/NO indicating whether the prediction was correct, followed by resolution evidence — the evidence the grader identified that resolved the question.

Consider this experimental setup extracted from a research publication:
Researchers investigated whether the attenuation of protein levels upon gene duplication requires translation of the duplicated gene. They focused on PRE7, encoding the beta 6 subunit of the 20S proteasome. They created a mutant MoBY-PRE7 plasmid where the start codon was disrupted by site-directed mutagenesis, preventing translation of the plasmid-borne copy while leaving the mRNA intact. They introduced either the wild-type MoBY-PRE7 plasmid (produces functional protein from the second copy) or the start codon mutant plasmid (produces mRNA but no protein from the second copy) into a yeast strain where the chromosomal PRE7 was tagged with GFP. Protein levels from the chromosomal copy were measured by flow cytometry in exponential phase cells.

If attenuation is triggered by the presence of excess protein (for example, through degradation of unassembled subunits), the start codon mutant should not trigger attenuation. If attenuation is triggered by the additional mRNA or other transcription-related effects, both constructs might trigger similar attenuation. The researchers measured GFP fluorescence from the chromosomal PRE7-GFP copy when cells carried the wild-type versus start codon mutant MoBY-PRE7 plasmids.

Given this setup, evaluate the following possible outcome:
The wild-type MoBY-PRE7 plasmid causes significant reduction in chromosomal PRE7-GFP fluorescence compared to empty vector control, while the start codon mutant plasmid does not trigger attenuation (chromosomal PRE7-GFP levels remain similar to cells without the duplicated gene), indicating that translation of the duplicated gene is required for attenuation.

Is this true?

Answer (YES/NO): YES